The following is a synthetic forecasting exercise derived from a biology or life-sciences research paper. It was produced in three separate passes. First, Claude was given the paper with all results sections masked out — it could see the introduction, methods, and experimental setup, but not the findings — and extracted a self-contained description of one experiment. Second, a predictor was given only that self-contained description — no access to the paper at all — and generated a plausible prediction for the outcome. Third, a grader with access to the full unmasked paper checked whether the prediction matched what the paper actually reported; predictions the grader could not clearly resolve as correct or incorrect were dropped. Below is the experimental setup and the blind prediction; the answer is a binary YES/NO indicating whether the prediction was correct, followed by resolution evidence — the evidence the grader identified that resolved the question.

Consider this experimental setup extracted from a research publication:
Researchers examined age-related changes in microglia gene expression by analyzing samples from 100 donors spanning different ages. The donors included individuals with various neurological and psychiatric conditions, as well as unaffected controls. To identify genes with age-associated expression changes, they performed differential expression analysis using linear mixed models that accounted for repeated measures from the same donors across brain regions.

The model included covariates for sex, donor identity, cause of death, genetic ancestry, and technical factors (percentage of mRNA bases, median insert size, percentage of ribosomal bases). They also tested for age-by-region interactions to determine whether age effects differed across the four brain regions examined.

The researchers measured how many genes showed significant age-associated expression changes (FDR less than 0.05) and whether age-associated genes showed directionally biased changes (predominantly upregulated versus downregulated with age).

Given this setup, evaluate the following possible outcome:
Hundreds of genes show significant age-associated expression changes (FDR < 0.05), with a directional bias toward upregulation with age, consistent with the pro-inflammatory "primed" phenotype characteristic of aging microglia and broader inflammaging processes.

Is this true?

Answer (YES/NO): NO